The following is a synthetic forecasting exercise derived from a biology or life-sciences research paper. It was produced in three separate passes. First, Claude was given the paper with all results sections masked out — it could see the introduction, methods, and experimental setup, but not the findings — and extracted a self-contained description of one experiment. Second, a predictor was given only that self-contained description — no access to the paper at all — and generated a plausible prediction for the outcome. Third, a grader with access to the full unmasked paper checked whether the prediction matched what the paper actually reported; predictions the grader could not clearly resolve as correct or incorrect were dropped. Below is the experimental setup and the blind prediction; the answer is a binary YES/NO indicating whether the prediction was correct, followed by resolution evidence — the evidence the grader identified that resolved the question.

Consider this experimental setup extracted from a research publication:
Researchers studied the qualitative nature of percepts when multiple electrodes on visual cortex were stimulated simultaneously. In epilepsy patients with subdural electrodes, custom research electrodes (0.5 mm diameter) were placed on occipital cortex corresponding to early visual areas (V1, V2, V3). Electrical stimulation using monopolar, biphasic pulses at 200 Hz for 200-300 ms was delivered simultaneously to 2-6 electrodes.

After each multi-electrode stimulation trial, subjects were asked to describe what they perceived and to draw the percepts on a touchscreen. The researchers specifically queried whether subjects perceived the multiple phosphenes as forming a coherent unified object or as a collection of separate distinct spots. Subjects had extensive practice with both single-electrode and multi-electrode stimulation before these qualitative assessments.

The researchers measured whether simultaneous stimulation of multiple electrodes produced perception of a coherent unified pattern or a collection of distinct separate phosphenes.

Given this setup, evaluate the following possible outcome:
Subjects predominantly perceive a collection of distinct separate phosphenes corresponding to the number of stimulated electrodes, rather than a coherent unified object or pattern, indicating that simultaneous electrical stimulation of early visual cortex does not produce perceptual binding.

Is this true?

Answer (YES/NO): YES